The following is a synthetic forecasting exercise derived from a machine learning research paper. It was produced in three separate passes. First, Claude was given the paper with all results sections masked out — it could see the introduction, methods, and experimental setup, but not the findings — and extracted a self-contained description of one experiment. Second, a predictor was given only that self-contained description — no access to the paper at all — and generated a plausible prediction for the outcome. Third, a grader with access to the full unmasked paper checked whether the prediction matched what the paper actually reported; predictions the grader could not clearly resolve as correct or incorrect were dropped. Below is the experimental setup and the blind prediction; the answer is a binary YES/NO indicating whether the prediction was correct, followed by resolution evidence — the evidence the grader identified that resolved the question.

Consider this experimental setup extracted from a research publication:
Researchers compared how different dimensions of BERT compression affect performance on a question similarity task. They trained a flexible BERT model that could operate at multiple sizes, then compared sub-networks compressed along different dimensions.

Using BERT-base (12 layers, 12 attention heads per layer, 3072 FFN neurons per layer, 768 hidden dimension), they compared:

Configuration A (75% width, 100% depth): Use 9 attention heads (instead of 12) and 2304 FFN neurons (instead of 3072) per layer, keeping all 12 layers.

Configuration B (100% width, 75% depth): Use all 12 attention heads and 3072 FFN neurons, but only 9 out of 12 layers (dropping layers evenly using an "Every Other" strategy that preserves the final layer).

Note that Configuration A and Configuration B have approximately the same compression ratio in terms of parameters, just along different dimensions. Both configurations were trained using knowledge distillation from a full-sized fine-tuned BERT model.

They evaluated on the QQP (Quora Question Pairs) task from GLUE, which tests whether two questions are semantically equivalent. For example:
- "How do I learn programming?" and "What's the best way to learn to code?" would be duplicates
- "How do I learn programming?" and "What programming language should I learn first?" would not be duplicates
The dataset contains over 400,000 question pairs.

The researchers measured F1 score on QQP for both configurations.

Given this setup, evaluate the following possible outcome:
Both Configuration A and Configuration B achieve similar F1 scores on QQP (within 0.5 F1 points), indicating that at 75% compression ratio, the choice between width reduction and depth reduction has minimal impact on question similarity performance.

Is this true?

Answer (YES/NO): YES